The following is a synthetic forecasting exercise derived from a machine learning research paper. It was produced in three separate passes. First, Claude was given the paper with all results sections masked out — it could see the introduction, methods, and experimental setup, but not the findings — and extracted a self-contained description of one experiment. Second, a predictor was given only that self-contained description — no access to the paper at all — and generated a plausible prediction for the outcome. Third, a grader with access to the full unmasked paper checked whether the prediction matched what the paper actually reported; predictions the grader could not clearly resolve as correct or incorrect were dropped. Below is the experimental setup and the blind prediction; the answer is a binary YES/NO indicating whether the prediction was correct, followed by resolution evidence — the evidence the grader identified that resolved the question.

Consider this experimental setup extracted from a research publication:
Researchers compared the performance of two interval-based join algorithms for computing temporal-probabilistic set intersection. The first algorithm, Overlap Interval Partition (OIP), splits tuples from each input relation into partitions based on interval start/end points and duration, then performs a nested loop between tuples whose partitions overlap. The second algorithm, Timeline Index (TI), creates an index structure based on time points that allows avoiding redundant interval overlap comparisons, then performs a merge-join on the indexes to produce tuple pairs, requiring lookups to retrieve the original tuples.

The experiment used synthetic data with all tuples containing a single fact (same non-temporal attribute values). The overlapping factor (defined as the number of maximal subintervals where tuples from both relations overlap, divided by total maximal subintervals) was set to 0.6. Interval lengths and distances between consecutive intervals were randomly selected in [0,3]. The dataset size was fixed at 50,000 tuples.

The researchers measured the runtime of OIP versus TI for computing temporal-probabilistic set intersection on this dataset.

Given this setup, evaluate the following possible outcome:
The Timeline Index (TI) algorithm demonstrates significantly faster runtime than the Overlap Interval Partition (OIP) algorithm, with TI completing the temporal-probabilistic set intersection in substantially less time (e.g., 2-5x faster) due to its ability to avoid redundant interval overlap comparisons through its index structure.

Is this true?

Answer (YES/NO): NO